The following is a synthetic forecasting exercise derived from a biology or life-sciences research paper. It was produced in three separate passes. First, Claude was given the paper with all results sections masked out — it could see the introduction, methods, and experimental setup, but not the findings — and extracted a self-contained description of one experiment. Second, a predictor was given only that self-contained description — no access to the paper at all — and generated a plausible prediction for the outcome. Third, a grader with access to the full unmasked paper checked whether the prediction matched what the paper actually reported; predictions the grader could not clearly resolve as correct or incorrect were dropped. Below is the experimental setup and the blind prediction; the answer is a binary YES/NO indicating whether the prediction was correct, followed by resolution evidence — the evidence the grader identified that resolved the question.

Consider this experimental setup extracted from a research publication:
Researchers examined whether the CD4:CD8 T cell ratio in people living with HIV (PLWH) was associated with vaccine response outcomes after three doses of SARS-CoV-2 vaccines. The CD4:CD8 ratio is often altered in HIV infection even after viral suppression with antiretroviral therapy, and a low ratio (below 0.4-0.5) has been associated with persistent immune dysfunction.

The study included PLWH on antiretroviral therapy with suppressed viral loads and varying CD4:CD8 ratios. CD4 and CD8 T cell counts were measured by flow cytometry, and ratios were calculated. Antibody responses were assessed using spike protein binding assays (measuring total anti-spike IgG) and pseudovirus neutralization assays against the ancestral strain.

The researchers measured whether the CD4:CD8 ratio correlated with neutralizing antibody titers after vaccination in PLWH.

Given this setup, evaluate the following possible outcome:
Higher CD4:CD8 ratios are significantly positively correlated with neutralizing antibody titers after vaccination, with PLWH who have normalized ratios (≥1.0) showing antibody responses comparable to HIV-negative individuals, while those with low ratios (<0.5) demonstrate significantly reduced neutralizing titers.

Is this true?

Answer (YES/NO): NO